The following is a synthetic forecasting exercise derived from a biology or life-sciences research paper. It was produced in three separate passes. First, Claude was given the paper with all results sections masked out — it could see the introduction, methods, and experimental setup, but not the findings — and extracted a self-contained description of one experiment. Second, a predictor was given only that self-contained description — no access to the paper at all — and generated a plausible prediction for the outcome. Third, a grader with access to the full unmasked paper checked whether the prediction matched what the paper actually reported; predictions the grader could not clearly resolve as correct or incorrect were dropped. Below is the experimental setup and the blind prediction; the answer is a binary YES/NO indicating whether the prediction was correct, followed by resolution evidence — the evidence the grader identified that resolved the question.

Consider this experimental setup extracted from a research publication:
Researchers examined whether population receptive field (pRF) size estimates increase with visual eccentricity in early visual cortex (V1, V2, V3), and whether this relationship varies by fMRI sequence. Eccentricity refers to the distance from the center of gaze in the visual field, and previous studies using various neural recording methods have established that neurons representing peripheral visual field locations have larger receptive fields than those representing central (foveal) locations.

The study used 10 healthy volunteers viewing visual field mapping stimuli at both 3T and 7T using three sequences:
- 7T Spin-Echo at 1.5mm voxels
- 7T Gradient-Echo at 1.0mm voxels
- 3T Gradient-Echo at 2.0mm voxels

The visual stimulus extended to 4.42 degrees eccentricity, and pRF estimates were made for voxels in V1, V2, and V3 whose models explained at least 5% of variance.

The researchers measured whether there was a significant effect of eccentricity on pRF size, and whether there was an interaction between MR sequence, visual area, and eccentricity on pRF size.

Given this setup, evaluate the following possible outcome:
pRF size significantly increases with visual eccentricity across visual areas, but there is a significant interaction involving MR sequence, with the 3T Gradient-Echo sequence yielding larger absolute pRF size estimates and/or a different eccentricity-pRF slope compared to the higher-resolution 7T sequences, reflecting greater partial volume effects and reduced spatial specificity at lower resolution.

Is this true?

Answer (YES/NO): NO